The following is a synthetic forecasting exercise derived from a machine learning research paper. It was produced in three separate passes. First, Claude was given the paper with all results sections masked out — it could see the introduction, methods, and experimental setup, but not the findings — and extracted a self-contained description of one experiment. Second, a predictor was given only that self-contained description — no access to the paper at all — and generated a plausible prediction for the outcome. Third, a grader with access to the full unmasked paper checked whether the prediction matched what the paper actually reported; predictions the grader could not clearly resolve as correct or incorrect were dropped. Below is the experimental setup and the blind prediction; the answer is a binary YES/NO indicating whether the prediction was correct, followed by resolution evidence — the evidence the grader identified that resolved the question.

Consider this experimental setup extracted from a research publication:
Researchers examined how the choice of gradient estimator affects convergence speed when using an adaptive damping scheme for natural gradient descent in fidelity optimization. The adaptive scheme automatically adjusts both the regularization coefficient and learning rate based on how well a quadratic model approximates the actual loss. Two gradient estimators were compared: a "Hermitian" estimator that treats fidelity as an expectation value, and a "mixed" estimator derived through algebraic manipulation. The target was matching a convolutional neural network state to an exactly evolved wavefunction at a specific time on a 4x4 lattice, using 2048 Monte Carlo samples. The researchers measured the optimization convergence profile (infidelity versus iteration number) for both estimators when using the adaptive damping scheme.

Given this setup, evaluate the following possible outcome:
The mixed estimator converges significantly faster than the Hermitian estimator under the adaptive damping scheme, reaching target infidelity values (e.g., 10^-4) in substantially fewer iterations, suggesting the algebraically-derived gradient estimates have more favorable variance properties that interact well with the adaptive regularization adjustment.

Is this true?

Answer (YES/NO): NO